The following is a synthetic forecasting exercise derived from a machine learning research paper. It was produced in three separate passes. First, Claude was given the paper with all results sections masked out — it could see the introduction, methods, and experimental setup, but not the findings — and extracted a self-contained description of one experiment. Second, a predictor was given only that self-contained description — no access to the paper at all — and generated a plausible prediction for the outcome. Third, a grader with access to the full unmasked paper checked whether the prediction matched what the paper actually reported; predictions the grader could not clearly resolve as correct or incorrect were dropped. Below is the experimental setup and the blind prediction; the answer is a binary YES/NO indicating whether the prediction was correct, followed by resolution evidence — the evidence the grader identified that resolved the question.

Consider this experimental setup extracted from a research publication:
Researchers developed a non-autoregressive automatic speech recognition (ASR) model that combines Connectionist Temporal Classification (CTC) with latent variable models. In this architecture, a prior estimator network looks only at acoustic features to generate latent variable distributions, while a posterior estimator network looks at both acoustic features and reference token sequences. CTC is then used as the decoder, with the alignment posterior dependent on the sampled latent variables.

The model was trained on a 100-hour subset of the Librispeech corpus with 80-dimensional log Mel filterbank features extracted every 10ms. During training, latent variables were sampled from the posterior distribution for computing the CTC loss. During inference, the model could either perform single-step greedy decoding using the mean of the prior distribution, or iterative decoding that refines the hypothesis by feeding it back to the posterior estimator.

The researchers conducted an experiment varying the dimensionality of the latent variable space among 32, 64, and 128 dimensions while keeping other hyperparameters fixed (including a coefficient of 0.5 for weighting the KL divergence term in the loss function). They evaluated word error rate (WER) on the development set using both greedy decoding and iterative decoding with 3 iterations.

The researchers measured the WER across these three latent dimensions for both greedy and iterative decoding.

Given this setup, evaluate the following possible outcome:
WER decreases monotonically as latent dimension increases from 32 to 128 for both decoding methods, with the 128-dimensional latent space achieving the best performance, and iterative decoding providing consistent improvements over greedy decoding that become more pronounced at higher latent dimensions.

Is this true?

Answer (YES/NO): NO